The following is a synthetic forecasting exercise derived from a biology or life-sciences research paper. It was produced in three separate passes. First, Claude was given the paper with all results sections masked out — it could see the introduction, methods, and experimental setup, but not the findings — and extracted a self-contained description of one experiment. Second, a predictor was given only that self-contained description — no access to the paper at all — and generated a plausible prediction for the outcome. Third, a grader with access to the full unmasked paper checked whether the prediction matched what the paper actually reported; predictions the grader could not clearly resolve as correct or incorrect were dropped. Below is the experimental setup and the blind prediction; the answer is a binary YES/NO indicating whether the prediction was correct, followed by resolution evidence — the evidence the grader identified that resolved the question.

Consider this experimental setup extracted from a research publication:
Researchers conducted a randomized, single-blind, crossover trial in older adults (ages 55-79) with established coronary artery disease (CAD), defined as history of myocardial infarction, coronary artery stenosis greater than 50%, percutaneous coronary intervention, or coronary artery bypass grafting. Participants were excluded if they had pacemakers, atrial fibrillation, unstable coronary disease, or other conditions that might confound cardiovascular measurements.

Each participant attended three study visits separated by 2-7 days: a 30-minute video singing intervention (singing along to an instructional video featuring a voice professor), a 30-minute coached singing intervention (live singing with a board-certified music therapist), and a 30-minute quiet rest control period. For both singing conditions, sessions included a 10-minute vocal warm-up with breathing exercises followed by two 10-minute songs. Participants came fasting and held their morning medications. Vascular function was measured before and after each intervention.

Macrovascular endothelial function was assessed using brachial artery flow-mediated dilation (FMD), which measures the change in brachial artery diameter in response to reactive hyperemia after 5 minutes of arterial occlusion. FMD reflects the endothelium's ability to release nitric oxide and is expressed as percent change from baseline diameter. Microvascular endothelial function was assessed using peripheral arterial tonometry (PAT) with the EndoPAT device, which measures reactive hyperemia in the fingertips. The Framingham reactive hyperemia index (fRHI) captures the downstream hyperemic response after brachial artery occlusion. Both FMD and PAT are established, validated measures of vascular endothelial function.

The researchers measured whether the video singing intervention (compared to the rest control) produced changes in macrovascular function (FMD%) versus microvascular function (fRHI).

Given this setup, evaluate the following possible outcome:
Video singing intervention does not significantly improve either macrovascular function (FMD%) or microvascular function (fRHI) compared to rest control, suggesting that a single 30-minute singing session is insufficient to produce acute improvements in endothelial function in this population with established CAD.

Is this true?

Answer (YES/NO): NO